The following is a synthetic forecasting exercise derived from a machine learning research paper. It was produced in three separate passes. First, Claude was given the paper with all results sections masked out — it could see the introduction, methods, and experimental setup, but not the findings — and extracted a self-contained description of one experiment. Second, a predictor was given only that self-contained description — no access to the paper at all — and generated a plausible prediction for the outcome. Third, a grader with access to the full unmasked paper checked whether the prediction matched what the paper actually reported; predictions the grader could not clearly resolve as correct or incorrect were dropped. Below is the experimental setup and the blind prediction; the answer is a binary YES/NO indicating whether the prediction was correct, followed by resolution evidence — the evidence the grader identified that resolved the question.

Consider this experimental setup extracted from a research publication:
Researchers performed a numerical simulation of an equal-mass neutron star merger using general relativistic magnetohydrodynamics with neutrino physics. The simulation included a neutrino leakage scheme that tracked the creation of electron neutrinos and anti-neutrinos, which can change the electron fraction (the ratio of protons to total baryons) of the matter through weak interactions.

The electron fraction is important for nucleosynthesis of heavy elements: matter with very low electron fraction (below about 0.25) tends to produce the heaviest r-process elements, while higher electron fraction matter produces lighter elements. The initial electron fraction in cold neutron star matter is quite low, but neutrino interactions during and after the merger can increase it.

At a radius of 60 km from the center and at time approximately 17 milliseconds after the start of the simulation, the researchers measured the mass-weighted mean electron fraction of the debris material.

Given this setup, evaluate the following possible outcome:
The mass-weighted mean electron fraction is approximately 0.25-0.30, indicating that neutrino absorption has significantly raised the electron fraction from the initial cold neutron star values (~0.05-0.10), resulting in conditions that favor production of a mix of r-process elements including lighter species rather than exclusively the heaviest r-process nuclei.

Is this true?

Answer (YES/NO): NO